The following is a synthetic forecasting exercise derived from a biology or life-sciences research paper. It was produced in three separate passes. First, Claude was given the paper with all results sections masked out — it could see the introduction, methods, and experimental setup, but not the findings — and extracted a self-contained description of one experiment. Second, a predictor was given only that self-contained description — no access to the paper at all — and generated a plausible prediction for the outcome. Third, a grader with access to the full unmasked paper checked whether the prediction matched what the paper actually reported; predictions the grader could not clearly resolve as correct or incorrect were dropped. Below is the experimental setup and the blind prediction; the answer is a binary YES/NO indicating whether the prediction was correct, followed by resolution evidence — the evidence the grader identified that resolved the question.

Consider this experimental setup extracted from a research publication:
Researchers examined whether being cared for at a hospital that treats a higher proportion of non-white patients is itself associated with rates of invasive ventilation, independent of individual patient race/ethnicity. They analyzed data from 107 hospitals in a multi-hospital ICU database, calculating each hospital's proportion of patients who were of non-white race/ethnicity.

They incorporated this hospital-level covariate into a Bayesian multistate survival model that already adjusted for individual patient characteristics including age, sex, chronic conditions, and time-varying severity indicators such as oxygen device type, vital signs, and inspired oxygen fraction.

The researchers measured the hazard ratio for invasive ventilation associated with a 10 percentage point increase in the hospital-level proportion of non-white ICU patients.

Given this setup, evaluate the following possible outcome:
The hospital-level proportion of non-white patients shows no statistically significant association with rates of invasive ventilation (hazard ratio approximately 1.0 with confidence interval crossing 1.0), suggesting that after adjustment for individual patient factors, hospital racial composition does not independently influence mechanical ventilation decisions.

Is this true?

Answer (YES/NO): NO